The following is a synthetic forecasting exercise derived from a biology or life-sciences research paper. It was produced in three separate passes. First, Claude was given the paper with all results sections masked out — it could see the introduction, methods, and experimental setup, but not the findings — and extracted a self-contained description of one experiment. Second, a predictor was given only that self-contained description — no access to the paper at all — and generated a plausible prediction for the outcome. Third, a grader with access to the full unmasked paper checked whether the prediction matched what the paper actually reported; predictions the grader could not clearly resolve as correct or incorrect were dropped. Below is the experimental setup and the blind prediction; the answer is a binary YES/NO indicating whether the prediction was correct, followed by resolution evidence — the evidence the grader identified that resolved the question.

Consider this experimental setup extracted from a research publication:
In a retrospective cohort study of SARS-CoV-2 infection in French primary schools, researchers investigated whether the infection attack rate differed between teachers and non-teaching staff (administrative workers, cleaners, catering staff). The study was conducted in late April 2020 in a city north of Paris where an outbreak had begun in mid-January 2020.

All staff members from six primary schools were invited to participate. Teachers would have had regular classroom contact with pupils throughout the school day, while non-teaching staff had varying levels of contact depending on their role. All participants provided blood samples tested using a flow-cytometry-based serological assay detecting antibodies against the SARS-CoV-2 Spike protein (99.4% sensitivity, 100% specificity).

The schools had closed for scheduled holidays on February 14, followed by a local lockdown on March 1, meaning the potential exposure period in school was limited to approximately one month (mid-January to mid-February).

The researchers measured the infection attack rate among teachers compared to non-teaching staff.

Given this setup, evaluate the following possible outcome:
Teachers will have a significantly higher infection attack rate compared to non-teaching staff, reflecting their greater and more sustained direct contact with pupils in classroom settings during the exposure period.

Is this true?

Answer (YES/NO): NO